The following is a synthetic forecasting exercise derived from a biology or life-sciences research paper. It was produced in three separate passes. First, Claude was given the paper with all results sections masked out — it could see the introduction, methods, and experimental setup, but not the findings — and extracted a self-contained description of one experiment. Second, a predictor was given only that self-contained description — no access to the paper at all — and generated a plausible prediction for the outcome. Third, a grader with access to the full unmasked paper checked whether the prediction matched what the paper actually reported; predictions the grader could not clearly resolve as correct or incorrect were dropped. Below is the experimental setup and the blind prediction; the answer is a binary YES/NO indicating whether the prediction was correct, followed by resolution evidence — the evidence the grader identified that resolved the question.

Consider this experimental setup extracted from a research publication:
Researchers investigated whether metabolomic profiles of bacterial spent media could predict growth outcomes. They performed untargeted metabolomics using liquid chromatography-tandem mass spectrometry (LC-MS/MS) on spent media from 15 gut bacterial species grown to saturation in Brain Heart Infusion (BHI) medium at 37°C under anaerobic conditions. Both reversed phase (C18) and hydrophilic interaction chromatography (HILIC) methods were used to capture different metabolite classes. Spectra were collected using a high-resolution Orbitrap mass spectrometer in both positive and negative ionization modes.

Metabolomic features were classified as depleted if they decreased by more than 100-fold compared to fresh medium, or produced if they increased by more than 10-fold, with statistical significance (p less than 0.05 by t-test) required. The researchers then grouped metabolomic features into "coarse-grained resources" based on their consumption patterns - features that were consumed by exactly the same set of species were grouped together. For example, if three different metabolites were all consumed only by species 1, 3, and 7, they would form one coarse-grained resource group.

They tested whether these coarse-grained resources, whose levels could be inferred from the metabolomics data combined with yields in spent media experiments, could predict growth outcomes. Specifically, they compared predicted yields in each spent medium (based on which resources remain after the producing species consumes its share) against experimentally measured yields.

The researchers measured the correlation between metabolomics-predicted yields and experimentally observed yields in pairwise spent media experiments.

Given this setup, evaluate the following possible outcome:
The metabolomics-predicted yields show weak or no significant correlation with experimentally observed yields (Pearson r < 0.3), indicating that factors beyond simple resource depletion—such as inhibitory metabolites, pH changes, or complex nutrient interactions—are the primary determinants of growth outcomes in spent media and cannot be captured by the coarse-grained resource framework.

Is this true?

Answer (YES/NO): NO